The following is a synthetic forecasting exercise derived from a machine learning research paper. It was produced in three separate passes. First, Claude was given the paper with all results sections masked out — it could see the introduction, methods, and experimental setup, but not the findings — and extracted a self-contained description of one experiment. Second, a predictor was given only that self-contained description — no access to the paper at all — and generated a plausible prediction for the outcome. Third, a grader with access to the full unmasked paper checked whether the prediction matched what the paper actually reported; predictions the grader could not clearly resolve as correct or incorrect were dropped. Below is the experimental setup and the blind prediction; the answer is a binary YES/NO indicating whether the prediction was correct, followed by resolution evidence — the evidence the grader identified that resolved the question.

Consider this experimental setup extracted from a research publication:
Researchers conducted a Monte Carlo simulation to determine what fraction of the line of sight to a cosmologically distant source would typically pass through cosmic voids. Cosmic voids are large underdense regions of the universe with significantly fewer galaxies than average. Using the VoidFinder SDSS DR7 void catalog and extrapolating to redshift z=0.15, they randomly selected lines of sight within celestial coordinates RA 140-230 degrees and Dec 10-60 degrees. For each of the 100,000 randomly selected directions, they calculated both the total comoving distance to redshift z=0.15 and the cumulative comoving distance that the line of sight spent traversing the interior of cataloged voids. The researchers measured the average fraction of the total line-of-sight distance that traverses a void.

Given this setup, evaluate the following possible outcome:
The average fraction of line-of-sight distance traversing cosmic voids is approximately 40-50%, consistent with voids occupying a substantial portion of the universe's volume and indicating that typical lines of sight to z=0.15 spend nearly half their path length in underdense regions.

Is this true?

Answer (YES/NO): NO